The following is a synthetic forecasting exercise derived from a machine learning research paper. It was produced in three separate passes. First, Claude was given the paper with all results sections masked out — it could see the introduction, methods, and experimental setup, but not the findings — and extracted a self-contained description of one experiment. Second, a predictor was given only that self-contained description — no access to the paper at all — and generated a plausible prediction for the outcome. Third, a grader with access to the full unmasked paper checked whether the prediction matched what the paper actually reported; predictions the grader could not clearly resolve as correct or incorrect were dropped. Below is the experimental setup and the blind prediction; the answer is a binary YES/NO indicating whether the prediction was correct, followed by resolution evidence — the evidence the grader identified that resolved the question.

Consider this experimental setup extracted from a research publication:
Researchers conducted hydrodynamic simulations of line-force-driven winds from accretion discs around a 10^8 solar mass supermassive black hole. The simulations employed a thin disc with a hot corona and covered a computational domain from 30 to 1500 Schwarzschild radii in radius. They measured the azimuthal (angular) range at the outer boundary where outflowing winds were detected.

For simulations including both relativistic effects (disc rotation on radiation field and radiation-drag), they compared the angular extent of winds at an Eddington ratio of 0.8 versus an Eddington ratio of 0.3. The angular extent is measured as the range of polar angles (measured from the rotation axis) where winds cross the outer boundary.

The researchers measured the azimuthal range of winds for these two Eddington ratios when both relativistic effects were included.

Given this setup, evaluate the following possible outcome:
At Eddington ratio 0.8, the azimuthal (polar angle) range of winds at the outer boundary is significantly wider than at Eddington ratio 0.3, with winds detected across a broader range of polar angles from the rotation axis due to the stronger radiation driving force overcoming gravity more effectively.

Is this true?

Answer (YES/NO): NO